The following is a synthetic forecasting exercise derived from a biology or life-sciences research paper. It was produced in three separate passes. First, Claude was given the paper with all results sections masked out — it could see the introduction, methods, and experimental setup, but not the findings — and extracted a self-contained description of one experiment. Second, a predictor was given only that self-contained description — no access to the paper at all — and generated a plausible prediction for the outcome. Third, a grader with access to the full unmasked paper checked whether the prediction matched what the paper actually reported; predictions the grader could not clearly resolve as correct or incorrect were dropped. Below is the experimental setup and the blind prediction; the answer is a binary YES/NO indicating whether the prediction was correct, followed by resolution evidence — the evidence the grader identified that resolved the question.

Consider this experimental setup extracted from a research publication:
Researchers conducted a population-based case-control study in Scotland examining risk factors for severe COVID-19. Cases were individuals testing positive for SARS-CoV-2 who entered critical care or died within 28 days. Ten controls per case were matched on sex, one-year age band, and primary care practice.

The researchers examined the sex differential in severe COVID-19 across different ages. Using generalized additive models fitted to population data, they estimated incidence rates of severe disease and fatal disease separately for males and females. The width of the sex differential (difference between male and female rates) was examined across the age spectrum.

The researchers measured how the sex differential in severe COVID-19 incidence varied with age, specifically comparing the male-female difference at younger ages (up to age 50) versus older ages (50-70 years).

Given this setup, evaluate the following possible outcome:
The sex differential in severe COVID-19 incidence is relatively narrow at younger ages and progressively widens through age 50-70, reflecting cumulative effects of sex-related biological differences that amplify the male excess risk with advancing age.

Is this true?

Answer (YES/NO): YES